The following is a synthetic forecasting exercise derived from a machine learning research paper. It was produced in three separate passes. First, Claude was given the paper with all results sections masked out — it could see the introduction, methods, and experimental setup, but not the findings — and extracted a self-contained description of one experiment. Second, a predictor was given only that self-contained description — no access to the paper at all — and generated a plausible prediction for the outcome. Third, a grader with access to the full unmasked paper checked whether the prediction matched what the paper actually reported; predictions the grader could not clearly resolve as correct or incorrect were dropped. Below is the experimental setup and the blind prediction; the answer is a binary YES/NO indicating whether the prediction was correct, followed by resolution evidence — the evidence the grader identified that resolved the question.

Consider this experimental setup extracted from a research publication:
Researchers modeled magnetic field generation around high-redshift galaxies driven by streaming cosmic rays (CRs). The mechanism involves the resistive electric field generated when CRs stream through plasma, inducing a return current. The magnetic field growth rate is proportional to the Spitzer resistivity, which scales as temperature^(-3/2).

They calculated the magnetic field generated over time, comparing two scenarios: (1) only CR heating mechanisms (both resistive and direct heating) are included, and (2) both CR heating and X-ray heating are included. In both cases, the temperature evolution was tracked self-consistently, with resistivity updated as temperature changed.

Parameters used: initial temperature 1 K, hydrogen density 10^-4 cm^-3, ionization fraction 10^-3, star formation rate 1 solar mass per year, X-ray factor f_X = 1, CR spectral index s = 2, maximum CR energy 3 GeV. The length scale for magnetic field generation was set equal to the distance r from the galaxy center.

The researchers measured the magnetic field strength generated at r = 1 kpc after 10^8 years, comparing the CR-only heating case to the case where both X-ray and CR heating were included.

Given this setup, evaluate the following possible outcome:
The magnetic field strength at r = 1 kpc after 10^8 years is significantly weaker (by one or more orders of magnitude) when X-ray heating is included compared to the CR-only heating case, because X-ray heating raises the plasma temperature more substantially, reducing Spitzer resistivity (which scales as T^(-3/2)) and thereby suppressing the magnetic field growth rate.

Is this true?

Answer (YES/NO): YES